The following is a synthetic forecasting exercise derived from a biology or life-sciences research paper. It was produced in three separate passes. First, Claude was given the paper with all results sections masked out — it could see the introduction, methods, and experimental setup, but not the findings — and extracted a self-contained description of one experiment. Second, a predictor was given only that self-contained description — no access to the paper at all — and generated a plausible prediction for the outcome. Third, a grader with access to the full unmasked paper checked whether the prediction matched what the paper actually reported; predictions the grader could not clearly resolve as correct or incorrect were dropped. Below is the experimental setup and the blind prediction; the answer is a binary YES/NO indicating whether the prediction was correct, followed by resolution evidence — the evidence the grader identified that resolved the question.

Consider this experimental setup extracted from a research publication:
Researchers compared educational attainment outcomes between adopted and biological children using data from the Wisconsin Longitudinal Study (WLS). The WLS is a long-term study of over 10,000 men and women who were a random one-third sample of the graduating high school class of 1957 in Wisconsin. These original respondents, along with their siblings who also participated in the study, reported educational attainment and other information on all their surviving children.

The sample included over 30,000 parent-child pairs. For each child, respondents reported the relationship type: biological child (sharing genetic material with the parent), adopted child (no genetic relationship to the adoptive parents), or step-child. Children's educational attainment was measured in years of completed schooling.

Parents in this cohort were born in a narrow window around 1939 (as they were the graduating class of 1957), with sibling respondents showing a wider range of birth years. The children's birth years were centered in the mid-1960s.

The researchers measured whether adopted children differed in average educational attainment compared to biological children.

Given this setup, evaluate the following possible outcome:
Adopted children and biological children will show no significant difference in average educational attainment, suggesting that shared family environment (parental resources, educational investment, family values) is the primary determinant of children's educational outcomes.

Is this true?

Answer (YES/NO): NO